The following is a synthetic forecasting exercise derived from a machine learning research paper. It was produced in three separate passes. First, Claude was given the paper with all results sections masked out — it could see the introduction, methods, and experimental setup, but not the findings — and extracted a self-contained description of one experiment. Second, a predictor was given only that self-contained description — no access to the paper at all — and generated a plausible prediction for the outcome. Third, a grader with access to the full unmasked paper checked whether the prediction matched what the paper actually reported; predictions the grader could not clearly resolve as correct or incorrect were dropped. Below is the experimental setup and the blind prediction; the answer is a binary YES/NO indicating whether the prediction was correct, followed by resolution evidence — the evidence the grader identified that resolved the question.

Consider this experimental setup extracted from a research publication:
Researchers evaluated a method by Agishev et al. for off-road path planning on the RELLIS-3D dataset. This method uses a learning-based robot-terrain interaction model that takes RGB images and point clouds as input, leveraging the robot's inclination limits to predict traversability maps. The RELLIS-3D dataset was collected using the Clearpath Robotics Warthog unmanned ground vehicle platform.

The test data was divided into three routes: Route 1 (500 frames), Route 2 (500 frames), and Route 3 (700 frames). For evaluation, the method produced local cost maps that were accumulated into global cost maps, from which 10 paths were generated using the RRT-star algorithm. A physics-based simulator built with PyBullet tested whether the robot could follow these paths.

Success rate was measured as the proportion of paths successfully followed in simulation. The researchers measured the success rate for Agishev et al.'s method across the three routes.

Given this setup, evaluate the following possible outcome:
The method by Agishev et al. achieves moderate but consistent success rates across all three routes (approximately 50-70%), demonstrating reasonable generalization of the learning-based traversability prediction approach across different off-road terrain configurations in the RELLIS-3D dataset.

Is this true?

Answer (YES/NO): NO